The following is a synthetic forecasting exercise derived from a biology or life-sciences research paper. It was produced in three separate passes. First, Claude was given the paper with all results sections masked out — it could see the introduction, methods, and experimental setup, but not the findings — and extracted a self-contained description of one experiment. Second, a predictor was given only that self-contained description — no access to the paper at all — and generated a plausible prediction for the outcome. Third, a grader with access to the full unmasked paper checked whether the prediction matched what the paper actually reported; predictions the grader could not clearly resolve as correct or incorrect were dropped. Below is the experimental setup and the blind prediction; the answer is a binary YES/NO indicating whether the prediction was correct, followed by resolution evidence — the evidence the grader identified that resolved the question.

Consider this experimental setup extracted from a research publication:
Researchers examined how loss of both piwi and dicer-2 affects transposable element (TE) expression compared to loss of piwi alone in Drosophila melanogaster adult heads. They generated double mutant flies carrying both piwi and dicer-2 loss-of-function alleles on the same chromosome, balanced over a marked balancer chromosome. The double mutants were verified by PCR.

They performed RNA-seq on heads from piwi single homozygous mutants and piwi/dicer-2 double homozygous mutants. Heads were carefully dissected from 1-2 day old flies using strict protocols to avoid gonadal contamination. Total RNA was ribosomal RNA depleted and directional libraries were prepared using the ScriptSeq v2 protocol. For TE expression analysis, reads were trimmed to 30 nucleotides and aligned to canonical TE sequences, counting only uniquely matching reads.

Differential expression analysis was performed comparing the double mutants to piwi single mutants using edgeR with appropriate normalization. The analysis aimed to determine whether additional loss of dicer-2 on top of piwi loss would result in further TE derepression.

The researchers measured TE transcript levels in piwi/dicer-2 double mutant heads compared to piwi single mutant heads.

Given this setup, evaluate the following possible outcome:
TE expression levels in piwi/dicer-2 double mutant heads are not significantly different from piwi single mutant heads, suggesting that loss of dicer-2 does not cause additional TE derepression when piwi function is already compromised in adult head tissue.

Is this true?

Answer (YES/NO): NO